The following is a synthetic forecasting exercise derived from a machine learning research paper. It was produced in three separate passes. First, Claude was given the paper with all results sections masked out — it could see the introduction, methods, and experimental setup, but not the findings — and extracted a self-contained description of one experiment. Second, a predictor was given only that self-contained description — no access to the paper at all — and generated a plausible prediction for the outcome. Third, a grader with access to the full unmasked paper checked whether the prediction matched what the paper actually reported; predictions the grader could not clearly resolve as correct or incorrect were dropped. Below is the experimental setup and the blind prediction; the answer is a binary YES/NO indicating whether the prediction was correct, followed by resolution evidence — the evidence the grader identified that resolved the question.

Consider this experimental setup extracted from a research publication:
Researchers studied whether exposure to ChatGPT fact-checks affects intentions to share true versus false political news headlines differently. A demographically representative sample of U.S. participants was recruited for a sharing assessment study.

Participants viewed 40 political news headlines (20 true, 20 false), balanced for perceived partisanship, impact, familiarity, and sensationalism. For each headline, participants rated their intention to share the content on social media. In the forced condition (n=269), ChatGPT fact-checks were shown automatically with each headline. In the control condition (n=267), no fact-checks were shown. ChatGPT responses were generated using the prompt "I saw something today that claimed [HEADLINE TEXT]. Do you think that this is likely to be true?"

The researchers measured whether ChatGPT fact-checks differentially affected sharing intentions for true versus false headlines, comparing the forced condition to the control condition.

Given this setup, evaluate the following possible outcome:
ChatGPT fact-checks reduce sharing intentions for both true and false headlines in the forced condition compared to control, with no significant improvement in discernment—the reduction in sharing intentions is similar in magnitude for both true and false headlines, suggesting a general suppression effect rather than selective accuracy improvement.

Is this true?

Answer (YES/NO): NO